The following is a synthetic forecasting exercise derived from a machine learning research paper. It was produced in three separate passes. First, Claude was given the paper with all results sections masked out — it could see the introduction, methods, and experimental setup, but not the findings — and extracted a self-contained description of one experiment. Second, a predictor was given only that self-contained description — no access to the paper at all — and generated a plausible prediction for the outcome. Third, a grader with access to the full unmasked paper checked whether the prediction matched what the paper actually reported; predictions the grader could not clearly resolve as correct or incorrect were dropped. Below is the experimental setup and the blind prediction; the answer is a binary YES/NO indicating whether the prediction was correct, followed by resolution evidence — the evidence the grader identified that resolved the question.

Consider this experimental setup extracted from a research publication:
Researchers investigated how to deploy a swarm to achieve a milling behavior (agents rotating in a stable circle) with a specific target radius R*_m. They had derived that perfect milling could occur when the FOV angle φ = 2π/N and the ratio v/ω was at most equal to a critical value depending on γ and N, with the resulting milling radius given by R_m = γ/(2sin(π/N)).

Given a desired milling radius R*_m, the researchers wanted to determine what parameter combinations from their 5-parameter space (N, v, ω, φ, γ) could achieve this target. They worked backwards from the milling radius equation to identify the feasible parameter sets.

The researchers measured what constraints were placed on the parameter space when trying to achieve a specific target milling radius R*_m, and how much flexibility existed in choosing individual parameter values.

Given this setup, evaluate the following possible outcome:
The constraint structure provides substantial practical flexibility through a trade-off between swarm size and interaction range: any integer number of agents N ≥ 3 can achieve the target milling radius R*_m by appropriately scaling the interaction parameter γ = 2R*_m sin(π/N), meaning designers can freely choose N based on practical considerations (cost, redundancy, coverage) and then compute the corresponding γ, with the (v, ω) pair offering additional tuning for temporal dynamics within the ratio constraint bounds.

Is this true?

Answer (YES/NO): YES